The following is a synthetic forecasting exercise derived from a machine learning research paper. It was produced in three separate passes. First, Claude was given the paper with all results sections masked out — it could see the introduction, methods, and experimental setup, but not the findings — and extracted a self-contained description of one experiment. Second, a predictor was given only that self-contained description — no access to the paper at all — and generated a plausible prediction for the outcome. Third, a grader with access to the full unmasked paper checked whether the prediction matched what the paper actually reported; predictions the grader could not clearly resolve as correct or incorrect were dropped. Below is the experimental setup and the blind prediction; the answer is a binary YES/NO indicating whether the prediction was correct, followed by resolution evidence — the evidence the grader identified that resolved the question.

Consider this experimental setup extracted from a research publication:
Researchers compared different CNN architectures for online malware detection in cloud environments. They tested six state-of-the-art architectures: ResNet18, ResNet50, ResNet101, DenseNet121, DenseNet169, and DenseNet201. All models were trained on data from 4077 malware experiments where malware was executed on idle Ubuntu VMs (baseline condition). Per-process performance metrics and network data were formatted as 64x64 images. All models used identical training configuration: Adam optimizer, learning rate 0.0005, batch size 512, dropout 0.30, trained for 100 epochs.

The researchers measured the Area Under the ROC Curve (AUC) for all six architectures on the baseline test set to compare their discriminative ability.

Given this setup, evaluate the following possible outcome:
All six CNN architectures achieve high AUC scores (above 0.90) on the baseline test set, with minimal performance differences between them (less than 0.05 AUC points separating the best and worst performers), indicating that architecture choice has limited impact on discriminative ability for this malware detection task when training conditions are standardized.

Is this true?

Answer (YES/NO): YES